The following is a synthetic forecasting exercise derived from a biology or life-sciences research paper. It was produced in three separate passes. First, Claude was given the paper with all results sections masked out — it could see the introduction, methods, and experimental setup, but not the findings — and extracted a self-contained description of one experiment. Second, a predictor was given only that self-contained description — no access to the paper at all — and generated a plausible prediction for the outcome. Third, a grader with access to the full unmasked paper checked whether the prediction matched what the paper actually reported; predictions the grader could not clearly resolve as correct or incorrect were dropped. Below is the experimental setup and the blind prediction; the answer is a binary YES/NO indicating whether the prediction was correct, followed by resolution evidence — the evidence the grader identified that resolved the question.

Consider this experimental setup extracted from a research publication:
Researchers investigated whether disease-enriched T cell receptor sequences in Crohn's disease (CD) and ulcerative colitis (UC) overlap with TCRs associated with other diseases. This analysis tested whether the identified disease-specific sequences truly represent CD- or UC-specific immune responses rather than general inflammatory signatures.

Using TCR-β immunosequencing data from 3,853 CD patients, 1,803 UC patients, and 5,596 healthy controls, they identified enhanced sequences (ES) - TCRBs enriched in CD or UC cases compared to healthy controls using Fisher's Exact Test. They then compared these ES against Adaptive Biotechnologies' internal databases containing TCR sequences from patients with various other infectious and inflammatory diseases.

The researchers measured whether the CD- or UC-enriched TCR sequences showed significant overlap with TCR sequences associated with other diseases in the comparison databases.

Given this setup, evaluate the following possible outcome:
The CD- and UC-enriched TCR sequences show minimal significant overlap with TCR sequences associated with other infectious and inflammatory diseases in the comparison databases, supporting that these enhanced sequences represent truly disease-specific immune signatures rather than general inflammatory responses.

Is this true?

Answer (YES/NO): YES